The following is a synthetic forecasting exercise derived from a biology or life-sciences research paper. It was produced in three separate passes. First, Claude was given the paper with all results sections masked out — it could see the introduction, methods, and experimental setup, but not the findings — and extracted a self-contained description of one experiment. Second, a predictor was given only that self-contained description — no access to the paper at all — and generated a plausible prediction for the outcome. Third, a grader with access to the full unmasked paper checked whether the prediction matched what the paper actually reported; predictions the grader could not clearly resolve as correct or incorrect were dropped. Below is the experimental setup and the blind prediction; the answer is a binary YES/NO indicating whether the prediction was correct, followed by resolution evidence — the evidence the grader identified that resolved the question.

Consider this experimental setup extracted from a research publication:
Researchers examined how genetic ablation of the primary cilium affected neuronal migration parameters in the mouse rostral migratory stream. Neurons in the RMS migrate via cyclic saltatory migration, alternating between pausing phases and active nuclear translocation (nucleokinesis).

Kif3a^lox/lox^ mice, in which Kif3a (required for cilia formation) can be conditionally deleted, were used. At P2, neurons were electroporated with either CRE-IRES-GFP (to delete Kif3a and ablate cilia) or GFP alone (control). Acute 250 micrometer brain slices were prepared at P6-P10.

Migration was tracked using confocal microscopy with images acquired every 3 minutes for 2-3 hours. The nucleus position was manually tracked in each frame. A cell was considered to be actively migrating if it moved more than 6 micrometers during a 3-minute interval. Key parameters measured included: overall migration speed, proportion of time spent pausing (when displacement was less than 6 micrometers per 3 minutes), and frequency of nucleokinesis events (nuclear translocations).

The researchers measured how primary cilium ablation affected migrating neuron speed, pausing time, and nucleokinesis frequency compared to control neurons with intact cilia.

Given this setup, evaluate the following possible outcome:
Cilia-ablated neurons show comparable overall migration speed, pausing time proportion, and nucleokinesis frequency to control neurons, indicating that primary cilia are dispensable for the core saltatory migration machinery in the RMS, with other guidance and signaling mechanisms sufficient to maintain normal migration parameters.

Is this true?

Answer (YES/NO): NO